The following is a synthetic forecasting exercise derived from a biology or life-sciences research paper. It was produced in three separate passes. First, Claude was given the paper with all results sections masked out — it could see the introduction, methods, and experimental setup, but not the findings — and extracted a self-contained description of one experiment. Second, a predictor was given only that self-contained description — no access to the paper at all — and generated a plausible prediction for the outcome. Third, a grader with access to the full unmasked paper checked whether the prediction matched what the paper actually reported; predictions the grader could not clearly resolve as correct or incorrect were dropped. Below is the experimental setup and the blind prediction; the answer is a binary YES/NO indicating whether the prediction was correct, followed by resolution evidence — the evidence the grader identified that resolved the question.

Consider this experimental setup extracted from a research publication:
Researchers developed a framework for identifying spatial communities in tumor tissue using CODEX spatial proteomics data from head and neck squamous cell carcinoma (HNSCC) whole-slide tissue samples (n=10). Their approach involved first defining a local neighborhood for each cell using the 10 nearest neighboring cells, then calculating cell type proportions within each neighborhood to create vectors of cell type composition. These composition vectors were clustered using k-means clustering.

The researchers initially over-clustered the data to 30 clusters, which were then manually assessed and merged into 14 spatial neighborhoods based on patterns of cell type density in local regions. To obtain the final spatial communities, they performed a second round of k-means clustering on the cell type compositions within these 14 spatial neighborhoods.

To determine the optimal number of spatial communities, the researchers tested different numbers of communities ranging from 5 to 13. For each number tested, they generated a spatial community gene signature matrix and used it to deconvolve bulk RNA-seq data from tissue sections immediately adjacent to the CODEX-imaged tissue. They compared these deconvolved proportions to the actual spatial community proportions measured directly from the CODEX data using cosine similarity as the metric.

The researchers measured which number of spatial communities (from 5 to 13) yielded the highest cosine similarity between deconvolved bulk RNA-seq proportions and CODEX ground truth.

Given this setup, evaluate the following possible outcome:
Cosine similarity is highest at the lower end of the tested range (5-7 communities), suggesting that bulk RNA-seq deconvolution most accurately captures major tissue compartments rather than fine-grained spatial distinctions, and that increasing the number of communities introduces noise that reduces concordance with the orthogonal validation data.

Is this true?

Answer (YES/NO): NO